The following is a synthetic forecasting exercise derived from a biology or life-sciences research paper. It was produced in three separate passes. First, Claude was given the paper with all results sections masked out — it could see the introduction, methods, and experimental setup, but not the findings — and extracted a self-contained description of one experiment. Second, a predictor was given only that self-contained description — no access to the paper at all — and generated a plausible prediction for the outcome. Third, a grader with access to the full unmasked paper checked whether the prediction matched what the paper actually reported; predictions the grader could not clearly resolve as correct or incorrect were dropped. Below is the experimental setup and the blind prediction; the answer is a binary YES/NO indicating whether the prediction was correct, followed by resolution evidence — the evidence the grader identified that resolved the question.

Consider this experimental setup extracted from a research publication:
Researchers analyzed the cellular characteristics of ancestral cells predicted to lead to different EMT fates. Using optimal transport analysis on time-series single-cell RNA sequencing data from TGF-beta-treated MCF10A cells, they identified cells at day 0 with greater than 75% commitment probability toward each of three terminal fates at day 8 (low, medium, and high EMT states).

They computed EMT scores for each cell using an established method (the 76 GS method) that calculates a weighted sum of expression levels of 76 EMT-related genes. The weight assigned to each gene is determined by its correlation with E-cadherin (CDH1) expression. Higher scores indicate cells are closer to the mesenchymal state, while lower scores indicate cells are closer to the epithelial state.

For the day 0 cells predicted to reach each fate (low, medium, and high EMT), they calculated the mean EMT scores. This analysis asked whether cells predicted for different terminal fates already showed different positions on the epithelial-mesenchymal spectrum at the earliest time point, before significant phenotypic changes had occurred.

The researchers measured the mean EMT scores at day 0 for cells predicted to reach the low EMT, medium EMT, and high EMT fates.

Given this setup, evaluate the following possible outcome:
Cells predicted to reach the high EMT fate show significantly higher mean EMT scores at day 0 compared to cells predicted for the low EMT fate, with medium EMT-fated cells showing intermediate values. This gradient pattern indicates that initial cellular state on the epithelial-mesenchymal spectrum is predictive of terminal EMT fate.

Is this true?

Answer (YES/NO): NO